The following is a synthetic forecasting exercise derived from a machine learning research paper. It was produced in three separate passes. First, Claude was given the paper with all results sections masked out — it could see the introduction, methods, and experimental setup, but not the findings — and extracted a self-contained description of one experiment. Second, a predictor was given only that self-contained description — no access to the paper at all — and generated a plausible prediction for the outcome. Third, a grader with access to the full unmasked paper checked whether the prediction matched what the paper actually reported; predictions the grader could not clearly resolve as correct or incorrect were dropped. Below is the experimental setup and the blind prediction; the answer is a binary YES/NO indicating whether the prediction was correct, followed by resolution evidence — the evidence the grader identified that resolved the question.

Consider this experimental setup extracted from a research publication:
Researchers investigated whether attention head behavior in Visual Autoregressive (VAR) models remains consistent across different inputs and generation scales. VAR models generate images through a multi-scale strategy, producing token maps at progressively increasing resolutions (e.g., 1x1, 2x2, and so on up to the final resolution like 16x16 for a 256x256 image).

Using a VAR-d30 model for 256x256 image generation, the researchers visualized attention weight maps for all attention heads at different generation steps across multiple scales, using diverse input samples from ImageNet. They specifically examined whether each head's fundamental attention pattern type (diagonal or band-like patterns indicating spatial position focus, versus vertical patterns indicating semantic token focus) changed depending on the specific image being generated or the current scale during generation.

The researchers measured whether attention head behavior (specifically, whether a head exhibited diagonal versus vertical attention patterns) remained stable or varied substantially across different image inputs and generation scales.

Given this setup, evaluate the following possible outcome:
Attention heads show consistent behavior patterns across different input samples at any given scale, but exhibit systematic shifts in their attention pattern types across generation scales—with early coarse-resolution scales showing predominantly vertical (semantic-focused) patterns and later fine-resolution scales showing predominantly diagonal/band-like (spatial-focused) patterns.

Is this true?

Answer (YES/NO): NO